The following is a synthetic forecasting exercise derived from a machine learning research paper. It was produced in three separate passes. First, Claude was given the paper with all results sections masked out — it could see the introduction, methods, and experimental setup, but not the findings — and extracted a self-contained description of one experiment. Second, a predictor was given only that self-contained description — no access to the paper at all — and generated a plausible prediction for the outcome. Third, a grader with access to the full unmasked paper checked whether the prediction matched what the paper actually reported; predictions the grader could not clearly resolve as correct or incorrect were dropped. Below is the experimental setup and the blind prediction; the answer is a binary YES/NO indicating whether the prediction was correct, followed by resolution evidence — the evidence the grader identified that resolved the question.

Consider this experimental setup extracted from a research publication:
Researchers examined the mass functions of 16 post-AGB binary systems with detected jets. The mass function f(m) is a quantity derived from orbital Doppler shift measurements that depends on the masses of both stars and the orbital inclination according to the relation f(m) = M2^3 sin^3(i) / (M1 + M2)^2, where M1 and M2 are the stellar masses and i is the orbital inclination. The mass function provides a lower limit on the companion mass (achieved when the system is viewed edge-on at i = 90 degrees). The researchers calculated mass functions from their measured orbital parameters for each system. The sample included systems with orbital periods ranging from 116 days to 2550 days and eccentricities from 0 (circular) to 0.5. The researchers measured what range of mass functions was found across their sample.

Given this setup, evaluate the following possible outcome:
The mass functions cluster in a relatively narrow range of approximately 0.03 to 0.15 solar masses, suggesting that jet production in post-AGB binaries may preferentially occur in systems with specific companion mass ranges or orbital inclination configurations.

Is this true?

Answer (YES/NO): NO